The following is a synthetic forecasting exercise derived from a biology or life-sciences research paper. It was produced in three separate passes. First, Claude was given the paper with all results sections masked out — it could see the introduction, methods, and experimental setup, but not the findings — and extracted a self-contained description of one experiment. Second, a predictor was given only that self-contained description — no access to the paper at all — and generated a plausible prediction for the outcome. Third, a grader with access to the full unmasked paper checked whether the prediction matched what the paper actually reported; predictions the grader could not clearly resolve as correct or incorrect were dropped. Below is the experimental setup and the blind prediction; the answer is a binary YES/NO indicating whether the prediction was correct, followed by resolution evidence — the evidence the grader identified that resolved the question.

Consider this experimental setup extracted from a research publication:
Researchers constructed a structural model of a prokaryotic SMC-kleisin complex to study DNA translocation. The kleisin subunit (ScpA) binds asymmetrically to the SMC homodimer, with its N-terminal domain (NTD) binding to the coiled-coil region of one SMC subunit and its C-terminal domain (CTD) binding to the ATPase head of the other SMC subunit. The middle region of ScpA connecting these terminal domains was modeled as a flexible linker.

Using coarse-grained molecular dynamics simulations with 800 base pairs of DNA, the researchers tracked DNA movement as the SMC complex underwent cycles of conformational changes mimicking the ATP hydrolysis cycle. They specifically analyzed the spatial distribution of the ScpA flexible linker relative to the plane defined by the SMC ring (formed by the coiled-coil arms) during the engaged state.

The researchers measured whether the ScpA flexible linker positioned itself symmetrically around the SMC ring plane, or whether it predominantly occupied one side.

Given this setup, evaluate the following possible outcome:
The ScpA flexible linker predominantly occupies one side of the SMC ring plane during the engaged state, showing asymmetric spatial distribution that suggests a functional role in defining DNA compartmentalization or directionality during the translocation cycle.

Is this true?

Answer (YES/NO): YES